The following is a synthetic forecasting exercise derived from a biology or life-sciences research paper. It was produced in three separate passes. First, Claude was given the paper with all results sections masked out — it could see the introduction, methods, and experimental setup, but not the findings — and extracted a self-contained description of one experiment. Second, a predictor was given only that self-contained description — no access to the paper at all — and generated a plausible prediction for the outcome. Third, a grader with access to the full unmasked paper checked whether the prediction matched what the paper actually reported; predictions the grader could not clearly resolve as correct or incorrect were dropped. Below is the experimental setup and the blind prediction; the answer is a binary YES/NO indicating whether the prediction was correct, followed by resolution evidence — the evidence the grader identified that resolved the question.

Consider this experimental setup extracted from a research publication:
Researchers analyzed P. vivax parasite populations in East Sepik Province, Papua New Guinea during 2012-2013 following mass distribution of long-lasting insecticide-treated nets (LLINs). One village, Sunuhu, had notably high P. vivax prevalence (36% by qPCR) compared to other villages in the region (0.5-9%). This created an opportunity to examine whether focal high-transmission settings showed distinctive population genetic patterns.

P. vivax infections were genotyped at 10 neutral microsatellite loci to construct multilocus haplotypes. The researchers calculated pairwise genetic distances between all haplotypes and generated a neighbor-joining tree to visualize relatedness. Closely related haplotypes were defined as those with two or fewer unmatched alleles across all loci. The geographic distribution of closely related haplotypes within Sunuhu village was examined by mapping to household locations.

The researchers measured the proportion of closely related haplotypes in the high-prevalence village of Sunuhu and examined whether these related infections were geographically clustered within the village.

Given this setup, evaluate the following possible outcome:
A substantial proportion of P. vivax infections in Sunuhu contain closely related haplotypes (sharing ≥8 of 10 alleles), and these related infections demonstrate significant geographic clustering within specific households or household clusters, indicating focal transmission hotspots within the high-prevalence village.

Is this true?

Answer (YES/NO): NO